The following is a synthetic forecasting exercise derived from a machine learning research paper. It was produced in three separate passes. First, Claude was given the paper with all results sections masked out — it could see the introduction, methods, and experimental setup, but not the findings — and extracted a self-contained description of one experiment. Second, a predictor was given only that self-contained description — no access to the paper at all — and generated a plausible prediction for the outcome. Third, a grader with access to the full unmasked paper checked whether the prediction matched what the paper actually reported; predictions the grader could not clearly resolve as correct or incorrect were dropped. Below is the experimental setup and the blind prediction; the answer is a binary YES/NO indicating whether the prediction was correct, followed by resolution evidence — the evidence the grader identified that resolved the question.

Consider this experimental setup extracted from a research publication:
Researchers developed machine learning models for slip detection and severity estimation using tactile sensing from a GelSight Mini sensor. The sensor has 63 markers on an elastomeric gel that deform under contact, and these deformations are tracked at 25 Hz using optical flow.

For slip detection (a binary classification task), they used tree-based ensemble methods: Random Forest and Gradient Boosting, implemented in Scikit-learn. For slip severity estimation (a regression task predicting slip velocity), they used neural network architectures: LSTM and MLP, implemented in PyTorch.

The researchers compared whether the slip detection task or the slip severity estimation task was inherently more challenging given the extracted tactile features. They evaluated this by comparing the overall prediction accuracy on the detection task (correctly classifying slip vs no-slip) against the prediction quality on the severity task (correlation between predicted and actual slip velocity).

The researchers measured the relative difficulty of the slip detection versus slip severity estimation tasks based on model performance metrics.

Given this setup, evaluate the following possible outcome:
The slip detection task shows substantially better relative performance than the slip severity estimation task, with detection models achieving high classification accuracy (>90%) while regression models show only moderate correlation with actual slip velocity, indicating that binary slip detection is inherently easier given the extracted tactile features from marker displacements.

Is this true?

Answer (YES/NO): YES